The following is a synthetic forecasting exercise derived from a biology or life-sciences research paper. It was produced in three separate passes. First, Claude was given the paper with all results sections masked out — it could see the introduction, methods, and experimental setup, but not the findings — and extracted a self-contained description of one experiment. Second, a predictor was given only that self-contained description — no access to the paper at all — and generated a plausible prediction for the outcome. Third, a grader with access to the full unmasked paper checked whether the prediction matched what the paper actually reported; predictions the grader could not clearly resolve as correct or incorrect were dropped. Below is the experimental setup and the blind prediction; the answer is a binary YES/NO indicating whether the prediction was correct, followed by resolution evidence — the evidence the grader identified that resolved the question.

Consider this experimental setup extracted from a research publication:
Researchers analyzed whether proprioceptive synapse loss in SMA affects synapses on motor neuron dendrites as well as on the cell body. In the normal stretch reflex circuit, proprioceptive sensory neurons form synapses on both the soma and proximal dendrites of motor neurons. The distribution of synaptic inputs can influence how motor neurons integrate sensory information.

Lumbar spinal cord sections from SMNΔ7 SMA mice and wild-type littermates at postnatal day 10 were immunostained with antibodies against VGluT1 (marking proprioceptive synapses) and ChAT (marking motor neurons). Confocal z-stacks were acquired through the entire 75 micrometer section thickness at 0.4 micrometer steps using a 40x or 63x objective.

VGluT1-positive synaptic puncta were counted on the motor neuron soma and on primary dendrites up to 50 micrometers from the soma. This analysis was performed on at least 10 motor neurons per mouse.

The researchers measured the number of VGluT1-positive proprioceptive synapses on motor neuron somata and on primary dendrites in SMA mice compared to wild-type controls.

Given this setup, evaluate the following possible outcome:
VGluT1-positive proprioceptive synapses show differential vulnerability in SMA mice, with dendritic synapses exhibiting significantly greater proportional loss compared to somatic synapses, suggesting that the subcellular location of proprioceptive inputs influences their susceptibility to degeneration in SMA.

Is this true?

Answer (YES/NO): NO